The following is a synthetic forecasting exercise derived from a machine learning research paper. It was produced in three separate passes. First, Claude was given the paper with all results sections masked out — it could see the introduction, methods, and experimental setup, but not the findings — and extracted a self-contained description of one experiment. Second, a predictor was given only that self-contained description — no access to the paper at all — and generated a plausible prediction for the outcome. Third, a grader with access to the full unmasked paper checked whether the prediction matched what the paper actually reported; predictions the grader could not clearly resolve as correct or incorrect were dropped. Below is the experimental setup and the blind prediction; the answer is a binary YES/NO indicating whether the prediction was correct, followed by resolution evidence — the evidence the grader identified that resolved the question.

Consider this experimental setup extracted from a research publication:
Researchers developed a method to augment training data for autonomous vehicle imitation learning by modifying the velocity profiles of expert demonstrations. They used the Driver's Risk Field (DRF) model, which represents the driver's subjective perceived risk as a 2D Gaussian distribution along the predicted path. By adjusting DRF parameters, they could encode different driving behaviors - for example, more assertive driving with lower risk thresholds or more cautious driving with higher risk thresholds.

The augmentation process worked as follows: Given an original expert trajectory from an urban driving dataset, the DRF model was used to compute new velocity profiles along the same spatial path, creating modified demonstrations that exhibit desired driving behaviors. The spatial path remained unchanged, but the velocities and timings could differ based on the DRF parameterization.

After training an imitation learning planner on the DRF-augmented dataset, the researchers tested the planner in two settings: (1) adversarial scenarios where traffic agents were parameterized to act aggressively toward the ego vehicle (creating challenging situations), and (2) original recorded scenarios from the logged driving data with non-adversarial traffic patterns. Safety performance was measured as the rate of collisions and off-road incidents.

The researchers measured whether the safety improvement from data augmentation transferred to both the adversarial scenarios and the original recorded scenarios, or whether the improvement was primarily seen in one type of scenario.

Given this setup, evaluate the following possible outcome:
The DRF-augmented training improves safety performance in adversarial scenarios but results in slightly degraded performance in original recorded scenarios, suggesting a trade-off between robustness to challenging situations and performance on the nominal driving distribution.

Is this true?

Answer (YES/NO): NO